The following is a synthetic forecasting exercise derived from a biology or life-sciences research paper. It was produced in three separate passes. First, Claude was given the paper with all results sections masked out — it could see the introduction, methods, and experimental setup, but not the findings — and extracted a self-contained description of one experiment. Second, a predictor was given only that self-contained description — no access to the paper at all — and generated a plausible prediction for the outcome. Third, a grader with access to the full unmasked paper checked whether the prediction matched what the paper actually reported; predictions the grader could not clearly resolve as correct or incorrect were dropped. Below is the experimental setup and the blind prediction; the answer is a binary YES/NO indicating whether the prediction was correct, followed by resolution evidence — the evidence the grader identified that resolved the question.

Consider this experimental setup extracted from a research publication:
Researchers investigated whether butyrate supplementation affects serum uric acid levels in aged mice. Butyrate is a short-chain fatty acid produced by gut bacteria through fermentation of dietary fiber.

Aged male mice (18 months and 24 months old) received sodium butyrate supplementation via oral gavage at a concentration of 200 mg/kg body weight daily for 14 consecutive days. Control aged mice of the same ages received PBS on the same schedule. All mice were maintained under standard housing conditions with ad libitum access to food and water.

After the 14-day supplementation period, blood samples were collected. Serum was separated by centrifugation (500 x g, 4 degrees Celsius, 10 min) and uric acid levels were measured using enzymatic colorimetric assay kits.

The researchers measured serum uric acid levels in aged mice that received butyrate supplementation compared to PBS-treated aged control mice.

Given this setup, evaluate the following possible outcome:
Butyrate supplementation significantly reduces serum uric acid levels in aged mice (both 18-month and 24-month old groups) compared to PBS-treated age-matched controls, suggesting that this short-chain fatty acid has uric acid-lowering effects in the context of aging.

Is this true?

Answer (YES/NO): YES